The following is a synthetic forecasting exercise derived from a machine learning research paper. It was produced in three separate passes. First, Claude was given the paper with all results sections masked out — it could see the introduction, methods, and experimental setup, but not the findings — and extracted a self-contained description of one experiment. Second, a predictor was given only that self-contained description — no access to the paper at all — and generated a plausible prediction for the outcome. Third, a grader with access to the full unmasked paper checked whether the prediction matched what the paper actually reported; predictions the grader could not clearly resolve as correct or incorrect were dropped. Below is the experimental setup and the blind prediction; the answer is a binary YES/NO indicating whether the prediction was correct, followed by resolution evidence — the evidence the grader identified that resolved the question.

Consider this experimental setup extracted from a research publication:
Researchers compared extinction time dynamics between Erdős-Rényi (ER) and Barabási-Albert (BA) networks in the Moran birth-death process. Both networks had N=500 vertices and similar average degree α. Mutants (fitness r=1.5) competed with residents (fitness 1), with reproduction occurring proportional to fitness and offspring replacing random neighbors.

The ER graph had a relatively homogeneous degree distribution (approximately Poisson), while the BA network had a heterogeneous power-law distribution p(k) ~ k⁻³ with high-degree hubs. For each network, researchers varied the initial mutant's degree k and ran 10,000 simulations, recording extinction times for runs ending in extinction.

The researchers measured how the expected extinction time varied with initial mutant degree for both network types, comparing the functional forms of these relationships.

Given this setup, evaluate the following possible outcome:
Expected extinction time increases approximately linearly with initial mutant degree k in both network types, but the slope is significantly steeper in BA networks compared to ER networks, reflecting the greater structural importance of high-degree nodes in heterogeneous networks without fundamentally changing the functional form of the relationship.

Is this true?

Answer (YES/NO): NO